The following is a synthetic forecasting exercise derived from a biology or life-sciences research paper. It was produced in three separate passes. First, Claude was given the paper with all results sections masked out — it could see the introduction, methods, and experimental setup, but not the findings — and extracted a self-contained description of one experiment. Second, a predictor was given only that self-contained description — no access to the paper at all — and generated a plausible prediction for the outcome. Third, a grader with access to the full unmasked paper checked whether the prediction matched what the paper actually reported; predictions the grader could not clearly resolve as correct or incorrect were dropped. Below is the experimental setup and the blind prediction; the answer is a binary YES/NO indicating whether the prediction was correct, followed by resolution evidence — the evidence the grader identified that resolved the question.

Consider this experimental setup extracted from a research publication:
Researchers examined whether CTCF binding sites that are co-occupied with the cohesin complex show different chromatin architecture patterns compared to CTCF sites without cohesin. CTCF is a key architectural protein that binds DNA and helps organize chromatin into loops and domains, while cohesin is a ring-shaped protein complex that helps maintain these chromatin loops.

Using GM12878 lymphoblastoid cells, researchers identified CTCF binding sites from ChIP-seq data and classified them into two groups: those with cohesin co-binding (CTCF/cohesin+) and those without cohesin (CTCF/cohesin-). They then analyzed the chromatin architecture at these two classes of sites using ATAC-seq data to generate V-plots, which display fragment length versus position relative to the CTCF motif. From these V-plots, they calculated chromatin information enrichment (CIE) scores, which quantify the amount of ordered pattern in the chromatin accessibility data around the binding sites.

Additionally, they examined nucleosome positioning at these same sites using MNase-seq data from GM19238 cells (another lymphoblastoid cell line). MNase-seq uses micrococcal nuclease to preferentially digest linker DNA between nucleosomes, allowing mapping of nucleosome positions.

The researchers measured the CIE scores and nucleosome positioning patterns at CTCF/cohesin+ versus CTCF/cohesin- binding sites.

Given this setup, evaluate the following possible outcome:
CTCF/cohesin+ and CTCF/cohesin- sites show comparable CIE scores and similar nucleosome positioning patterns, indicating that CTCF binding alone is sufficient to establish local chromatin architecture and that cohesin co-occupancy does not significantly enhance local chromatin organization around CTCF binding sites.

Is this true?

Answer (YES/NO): NO